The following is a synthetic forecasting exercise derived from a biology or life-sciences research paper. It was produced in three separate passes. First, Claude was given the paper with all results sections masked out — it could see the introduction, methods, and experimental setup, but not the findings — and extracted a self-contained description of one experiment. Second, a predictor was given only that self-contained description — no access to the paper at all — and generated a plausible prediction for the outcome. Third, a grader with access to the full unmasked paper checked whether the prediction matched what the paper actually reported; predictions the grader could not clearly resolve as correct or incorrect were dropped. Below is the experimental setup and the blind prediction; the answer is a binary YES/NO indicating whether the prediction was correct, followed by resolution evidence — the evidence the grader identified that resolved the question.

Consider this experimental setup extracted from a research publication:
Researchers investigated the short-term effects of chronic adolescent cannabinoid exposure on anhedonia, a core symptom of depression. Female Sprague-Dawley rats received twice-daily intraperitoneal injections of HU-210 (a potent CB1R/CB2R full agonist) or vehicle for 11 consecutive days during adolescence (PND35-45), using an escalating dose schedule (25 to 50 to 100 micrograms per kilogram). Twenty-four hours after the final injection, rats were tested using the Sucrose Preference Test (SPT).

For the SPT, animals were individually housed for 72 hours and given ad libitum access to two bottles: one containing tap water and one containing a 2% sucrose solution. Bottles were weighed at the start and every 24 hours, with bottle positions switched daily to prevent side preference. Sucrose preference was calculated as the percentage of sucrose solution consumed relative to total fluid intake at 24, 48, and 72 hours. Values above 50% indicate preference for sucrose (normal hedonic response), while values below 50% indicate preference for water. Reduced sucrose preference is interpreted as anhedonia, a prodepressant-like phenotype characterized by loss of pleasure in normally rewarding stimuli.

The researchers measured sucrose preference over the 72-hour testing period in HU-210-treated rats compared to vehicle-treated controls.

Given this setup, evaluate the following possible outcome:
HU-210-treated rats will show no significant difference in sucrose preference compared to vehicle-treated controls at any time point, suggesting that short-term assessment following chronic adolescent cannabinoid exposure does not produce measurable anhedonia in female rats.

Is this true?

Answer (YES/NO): NO